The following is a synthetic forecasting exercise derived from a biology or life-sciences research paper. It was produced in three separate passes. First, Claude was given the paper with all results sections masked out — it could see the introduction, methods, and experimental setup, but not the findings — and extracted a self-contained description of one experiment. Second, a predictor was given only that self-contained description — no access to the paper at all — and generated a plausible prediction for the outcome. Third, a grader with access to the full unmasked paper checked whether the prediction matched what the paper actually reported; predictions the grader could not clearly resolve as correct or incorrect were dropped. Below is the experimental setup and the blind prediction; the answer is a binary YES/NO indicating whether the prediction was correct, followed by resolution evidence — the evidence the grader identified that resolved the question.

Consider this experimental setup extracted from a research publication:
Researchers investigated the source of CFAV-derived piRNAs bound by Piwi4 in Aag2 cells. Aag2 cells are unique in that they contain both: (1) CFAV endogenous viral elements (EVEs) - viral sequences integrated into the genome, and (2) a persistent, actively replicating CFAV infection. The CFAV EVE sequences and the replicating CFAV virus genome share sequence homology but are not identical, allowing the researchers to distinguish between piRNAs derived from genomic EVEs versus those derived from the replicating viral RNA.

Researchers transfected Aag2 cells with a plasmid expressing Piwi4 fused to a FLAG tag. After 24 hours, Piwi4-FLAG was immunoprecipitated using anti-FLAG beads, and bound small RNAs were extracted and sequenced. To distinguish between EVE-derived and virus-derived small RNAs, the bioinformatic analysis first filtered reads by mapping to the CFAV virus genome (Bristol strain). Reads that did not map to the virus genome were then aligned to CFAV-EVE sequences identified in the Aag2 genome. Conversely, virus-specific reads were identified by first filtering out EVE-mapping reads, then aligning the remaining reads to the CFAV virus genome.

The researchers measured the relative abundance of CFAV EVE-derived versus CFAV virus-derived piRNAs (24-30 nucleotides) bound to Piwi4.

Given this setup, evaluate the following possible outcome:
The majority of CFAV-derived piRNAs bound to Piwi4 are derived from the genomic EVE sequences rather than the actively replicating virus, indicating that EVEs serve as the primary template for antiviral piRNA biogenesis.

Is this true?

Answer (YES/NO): YES